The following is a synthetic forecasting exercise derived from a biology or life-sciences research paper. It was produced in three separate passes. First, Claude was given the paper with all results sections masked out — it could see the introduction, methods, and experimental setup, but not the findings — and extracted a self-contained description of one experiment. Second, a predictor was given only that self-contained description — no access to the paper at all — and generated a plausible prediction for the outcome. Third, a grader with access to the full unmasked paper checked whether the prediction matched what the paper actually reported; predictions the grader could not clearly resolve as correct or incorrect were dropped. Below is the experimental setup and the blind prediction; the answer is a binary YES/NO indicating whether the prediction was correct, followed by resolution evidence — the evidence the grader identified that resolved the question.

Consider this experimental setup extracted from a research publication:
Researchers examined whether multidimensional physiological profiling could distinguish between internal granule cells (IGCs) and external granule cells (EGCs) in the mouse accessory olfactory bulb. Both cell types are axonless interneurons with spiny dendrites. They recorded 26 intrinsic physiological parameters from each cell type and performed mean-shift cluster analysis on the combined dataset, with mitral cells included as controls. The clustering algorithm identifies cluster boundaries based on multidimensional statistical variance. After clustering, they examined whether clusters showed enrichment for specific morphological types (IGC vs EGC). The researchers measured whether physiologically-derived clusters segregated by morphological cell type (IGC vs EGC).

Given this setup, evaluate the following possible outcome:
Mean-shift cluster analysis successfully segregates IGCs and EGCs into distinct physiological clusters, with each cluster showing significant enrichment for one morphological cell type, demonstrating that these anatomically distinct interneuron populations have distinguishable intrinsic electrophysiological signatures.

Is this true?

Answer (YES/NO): NO